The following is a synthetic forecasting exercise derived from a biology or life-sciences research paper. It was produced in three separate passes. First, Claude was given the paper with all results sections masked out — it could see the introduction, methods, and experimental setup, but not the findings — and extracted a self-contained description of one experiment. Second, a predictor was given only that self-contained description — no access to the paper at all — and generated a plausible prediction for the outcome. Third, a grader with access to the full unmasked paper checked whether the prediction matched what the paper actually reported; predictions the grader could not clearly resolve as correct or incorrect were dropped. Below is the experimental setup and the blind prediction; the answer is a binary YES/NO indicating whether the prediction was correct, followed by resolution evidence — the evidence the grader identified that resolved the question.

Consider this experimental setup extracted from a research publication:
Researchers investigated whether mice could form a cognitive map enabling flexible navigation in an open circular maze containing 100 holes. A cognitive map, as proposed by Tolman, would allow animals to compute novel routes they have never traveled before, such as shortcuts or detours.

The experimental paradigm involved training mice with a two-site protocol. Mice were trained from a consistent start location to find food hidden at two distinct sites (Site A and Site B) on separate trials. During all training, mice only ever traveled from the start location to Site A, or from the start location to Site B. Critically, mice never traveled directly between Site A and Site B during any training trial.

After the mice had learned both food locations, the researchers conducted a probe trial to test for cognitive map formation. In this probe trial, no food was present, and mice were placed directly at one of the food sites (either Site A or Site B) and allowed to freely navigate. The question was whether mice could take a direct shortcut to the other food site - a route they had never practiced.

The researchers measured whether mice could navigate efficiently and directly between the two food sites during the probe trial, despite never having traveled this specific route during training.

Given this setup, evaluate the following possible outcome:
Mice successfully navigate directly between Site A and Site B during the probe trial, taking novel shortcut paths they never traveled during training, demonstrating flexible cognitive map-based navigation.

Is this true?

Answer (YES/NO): YES